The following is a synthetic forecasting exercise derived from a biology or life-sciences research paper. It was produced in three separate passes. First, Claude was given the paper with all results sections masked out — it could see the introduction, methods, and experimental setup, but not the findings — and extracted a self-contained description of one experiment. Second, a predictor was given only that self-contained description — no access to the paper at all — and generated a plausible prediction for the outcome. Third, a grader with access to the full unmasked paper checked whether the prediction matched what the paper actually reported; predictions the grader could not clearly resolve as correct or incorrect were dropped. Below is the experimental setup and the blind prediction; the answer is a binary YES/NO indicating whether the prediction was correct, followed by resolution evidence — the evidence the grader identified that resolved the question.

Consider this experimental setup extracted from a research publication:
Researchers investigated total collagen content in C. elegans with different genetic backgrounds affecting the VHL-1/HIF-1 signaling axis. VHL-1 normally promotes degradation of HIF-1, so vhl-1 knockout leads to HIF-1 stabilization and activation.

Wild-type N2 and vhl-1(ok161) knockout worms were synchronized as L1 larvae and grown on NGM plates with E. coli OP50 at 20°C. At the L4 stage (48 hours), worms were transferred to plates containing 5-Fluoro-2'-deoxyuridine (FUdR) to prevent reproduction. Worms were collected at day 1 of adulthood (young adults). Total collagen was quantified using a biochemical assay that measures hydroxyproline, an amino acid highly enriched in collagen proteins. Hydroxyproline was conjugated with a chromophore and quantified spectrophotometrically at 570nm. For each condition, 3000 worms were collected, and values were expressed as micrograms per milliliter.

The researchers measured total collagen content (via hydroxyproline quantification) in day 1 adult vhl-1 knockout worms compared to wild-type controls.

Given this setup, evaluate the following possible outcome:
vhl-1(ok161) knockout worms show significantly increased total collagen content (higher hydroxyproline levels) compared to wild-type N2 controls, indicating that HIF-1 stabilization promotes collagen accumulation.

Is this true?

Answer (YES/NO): YES